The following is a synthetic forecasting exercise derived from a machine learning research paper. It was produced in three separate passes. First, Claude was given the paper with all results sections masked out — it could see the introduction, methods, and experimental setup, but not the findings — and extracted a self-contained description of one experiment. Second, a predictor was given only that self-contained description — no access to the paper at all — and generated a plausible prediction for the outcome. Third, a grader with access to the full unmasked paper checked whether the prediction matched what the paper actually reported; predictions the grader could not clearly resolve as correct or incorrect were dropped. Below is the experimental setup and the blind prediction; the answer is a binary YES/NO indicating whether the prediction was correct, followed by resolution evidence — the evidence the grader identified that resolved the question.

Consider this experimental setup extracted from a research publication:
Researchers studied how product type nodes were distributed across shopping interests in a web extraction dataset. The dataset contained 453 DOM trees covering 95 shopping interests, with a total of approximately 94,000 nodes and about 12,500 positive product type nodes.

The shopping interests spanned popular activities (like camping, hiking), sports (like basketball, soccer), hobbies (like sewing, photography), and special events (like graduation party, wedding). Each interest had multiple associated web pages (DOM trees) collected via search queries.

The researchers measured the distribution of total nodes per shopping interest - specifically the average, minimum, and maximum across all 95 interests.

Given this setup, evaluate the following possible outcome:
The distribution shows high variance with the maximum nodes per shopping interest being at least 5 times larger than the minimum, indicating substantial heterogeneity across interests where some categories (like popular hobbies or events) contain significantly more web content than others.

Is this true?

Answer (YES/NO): YES